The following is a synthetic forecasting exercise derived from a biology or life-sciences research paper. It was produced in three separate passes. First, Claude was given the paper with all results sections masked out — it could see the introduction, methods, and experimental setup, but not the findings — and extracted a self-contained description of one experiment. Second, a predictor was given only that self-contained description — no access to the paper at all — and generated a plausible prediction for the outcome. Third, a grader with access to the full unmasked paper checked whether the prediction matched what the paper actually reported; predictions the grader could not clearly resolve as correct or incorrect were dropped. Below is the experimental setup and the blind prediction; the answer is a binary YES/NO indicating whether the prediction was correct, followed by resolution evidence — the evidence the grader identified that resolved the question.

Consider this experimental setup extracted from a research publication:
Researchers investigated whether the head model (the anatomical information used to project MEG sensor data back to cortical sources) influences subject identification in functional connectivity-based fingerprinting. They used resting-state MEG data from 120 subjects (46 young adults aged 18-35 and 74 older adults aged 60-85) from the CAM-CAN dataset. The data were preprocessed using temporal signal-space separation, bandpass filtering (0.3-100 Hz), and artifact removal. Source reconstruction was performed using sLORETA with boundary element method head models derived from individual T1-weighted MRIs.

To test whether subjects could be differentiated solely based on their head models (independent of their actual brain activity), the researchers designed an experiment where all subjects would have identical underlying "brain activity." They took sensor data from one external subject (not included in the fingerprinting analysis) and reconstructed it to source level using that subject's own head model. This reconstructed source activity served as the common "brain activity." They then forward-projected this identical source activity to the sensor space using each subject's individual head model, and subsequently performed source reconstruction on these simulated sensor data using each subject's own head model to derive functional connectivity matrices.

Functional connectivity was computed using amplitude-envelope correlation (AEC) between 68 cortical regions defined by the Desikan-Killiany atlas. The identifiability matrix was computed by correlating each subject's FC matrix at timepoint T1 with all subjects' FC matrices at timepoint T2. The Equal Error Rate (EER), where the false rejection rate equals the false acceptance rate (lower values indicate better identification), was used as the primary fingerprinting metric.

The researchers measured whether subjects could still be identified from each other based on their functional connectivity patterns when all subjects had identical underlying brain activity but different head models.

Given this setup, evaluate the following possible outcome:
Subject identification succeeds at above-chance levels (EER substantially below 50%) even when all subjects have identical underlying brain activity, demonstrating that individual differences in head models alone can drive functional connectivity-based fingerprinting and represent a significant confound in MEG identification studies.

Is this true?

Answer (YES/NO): YES